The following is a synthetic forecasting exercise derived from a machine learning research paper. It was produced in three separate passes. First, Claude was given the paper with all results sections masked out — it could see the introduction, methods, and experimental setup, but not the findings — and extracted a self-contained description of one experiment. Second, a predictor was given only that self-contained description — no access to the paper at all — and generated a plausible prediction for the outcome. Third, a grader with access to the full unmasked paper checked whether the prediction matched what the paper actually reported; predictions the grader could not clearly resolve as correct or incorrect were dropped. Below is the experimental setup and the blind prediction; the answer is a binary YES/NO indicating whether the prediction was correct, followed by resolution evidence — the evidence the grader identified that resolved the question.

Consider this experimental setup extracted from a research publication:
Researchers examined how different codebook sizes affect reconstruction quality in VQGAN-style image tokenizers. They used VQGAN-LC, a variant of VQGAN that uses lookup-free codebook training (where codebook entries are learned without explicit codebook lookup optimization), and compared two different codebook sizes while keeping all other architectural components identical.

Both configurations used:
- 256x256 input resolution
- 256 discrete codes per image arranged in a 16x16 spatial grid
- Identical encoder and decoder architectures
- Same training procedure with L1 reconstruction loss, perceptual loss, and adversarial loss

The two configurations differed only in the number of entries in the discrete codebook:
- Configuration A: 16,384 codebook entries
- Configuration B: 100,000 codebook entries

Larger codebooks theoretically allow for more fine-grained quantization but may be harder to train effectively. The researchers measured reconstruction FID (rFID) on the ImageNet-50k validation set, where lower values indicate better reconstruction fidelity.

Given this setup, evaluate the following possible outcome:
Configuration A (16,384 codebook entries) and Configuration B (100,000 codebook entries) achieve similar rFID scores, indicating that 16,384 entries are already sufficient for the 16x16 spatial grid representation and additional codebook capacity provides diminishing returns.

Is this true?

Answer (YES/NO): NO